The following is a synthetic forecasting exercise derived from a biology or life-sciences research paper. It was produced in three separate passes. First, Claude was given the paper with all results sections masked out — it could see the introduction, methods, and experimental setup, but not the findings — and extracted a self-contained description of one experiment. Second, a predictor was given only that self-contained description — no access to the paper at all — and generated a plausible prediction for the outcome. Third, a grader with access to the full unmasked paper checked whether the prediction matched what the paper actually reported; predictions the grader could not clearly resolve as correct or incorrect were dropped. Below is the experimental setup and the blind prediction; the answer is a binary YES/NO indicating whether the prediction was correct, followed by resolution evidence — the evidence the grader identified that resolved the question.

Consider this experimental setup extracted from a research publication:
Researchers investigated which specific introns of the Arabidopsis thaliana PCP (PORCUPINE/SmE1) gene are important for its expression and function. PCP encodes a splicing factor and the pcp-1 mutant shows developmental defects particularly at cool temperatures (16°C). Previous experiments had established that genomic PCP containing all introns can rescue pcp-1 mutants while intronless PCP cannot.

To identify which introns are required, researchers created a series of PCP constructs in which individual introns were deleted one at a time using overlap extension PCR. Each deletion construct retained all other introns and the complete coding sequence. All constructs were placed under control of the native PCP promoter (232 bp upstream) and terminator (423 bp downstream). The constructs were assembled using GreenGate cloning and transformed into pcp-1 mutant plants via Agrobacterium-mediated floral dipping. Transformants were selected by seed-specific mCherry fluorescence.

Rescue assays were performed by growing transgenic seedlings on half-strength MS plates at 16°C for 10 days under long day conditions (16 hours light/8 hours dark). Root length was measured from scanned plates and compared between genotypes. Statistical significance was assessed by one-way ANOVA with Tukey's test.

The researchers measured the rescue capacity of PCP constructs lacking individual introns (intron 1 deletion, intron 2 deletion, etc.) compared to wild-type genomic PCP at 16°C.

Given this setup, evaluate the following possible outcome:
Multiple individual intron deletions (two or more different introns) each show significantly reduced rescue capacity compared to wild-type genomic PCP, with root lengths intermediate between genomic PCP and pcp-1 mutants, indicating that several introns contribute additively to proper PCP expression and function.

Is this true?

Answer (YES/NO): NO